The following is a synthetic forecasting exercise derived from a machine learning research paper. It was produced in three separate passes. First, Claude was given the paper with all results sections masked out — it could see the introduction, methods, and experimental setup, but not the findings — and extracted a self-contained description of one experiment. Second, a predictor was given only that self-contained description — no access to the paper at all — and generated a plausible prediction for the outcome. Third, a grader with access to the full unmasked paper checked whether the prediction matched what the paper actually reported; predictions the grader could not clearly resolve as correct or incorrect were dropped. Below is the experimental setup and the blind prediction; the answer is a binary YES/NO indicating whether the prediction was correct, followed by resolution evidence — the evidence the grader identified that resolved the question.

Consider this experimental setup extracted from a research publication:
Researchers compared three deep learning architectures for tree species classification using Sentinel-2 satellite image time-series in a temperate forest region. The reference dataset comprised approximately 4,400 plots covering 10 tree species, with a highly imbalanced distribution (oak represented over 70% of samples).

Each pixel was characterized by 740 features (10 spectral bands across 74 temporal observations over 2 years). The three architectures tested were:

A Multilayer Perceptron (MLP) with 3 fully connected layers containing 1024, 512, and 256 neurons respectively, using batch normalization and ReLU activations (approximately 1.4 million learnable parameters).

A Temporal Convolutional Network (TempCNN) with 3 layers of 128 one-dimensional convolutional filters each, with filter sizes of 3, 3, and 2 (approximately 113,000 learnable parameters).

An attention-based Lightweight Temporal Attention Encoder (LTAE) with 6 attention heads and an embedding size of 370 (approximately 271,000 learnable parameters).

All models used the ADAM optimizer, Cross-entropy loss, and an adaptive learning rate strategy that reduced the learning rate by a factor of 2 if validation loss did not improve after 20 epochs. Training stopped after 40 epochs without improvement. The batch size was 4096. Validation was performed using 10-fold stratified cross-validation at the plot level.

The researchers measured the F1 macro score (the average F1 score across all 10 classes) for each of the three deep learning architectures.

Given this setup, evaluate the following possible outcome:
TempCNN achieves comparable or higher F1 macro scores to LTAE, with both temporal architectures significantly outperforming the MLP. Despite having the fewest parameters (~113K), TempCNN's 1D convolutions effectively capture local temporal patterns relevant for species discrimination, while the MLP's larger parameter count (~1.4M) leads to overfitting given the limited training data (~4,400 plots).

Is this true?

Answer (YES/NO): NO